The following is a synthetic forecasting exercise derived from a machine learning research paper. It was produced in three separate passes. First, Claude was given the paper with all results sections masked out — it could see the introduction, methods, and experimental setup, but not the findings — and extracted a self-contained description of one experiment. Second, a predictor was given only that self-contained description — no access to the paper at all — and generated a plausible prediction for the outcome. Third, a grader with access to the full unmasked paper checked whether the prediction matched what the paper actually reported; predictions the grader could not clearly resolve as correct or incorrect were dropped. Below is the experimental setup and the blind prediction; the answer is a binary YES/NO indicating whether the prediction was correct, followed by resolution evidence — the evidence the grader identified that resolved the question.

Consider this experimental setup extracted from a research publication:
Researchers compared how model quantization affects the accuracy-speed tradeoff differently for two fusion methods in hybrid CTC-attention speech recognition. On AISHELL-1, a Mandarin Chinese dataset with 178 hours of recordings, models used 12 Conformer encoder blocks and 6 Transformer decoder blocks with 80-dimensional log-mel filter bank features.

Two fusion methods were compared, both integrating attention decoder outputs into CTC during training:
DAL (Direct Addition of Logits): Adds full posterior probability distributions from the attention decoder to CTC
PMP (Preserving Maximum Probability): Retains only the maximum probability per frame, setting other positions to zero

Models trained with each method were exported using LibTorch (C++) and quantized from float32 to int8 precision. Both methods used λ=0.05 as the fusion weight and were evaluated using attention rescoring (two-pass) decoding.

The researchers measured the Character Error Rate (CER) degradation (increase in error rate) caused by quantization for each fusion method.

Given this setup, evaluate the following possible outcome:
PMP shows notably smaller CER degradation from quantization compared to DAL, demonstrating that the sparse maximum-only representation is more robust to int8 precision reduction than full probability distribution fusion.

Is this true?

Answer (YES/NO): NO